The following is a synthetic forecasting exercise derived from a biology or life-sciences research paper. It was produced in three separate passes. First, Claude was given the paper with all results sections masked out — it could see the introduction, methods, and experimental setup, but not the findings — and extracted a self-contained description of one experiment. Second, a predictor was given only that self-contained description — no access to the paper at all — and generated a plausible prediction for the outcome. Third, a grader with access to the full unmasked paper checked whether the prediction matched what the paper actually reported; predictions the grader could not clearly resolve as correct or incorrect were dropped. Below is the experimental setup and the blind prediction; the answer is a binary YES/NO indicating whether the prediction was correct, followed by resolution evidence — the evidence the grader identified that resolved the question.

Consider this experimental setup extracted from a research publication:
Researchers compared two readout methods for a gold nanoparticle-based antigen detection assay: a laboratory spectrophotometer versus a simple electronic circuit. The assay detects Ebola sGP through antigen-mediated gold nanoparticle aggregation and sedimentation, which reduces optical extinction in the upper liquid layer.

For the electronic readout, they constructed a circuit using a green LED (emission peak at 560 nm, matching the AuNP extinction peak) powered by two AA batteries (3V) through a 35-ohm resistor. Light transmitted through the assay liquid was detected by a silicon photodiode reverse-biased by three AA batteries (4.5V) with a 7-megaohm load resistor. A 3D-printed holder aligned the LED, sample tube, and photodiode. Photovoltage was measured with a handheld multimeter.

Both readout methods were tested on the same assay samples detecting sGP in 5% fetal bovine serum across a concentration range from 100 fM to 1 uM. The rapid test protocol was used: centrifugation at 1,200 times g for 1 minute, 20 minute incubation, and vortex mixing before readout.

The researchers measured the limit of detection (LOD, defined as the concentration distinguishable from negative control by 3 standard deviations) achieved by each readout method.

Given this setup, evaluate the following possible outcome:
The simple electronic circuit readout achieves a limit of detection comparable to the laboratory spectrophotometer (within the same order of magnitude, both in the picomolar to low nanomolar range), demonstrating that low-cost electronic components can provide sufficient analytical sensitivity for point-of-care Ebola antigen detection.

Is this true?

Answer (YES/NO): YES